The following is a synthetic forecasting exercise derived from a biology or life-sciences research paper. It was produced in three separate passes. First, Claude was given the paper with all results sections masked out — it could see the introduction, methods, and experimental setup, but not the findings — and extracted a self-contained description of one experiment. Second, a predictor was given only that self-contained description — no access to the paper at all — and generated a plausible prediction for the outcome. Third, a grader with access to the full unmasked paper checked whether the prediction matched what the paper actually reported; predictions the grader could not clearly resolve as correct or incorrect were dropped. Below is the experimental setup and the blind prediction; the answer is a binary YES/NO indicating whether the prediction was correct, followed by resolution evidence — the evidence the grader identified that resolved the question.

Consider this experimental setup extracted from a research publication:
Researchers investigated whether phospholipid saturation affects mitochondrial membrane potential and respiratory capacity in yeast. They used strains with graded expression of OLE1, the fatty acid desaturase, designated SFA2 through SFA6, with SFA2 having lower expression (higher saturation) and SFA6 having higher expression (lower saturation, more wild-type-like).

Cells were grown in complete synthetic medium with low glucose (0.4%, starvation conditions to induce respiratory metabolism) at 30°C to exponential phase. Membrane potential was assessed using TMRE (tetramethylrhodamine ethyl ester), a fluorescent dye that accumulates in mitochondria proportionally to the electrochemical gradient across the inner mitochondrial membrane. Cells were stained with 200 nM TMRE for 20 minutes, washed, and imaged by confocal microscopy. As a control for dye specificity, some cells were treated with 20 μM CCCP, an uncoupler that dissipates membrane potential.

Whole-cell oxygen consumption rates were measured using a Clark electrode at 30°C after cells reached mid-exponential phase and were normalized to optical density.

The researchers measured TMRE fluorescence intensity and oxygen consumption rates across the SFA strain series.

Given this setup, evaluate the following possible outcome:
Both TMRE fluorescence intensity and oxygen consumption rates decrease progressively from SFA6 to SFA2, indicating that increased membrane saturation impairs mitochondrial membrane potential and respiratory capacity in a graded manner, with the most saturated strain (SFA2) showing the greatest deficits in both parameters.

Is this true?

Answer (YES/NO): NO